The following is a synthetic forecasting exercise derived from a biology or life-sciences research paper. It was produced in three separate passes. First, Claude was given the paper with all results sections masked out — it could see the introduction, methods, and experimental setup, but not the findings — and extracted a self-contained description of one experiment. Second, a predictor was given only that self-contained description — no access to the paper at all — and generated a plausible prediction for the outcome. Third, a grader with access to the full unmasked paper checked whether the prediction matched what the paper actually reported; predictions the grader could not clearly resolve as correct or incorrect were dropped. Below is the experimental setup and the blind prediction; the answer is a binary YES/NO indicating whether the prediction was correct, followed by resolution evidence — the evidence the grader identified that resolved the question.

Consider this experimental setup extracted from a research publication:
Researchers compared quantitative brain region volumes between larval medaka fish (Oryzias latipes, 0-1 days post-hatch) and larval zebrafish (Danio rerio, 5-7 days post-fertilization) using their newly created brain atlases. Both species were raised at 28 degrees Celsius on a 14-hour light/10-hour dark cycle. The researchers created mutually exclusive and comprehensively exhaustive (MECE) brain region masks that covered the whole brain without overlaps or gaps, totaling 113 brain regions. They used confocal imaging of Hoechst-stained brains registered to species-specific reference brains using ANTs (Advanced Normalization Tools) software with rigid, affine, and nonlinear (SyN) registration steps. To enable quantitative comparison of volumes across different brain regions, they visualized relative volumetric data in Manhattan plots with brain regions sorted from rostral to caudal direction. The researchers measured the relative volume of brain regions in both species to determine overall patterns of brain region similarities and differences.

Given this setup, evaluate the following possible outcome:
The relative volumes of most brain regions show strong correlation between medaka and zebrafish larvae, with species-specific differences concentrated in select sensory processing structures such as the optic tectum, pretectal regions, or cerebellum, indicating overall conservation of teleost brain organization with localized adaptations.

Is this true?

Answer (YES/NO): NO